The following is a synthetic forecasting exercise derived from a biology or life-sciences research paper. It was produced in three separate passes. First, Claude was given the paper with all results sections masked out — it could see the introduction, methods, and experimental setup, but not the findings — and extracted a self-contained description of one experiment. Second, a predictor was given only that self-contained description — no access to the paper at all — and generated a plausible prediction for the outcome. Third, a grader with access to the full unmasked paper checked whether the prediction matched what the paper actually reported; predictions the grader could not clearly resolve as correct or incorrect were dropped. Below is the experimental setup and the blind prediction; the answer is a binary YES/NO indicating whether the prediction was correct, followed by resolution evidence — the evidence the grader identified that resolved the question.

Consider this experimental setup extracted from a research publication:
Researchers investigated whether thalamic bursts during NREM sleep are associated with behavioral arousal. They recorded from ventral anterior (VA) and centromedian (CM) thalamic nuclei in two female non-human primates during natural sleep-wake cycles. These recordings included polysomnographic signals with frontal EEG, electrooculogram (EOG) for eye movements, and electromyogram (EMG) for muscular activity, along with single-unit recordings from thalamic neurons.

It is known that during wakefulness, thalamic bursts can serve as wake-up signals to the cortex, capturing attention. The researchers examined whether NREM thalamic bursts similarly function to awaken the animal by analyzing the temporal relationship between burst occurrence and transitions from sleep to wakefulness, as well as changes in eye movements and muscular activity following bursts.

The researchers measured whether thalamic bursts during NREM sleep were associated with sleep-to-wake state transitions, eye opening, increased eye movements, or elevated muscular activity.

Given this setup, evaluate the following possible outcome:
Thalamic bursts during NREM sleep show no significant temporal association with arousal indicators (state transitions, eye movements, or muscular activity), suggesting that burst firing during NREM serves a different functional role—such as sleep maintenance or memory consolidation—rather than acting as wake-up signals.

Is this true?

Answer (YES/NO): YES